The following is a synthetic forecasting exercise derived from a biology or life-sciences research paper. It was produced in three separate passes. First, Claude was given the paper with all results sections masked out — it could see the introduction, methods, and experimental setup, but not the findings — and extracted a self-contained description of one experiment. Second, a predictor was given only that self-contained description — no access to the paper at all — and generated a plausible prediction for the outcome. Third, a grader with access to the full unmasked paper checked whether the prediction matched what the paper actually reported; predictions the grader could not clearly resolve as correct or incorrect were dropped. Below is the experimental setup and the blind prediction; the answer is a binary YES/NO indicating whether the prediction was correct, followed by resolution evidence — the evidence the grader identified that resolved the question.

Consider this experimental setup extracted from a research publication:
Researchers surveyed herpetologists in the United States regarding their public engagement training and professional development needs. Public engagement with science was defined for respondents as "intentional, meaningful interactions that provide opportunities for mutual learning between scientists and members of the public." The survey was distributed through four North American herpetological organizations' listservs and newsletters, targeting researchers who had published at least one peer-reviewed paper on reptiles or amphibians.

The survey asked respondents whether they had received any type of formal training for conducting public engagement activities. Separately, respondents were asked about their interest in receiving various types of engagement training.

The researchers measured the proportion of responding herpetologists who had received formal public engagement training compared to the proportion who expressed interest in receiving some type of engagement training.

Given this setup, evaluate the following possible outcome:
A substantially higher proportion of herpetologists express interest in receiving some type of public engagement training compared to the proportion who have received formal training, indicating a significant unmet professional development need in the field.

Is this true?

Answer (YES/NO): YES